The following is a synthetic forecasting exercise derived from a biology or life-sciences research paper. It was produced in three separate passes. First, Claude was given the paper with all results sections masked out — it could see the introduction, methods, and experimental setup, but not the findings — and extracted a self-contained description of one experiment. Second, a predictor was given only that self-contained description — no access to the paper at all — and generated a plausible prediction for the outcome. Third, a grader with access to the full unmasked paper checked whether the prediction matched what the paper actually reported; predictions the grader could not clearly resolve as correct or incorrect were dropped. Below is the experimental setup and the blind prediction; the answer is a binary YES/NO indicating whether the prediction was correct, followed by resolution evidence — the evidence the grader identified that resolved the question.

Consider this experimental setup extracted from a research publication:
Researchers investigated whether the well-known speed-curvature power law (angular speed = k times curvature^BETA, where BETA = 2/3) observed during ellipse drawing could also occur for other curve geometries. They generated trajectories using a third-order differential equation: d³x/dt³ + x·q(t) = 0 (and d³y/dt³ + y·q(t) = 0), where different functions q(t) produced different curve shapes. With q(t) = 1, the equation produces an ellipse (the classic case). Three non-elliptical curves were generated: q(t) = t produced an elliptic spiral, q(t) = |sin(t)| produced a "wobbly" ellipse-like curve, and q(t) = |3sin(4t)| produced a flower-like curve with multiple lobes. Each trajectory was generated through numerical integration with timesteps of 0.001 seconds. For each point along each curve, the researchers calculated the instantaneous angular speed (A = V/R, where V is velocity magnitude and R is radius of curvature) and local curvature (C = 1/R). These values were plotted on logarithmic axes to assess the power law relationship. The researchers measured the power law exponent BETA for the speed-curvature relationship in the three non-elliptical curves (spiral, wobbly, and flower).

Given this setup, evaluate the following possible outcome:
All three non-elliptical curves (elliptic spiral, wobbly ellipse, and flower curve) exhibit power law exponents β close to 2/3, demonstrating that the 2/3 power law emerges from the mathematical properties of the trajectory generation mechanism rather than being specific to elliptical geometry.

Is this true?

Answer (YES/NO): YES